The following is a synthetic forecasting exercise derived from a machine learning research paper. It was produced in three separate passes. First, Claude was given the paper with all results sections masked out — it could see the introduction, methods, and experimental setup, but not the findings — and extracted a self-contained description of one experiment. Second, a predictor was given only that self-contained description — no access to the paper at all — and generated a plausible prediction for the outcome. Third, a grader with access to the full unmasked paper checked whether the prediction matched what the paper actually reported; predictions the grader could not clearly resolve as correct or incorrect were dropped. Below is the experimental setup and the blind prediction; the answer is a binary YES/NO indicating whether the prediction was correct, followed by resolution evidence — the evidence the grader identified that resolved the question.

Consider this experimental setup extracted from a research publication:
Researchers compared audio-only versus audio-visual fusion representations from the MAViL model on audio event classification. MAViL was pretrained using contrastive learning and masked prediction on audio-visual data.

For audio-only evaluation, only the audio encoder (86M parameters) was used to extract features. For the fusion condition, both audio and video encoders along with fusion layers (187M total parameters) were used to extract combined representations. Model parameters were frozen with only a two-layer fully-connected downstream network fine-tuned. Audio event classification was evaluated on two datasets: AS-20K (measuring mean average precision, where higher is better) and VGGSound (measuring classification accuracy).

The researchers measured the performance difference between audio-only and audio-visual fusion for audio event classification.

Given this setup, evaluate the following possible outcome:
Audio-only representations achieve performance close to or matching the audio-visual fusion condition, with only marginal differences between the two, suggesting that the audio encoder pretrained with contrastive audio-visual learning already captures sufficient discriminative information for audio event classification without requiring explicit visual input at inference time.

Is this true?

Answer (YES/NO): NO